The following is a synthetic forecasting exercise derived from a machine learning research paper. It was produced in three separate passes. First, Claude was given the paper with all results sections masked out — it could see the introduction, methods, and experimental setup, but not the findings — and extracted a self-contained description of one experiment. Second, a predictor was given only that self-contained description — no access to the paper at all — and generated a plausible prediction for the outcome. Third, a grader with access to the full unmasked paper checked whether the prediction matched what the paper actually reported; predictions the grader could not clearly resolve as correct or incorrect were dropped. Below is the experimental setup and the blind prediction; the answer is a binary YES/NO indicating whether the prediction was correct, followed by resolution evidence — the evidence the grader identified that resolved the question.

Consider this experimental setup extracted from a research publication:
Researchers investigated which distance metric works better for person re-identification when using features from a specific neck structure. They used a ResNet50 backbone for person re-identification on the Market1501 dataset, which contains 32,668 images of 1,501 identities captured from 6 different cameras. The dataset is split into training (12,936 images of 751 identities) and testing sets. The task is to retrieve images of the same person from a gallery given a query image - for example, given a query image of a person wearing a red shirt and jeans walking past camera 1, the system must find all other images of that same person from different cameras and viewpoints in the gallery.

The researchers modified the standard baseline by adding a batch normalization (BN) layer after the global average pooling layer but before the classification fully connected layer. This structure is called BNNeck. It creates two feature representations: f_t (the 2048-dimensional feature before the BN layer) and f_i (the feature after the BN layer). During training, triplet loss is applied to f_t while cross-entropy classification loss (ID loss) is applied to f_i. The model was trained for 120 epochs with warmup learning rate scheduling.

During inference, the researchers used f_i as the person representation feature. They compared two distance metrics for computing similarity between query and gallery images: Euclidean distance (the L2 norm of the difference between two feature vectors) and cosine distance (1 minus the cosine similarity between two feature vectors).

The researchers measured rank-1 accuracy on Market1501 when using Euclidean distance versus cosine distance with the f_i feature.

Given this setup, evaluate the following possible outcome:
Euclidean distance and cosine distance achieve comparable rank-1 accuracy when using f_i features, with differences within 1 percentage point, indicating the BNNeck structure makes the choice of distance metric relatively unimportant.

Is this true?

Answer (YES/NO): NO